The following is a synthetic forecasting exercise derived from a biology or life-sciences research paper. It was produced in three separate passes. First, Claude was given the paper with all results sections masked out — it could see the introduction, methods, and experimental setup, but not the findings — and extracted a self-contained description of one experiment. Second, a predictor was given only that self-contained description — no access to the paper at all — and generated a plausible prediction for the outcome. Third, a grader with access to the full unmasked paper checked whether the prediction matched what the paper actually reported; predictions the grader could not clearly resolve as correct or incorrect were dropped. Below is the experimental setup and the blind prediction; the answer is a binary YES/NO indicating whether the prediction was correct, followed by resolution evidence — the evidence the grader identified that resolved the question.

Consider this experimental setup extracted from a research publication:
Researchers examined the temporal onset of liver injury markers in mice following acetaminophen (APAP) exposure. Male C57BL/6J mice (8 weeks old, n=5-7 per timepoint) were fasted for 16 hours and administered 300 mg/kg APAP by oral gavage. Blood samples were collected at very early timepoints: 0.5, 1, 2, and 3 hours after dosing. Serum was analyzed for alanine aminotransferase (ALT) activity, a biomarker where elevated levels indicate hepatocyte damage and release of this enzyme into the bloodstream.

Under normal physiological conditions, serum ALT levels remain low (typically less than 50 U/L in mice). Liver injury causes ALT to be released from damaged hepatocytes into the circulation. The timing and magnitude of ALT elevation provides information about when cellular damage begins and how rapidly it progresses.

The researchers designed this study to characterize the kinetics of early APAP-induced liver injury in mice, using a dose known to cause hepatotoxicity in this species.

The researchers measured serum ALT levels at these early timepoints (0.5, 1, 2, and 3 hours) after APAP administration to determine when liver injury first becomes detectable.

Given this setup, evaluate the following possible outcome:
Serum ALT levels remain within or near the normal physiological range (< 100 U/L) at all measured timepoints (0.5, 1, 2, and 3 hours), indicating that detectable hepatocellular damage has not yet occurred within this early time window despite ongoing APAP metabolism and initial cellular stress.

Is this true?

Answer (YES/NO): NO